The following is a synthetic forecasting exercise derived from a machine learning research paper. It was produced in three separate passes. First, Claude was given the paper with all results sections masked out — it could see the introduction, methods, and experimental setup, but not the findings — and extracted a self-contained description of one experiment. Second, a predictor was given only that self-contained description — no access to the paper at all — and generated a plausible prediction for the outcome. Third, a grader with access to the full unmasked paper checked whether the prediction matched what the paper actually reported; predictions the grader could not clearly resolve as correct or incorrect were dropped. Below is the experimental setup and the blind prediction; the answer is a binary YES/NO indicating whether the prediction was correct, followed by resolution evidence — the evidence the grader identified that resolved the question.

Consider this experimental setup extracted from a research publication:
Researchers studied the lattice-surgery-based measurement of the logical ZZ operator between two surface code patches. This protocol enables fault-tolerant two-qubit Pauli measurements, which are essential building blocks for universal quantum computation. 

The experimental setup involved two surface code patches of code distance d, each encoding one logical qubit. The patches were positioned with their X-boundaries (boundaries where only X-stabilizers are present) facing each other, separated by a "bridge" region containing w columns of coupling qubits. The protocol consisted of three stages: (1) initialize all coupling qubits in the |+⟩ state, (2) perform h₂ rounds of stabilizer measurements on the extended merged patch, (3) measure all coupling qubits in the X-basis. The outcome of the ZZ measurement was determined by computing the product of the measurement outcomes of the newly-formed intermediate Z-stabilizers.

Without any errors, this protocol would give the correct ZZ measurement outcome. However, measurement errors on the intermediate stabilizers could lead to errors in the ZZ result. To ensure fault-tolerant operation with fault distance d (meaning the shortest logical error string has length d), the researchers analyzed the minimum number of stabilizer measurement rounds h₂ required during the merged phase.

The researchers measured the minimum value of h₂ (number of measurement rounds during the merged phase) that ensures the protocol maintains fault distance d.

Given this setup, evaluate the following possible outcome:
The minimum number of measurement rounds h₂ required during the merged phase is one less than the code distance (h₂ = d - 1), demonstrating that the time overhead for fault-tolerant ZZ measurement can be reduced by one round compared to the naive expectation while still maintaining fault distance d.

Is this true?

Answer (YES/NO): NO